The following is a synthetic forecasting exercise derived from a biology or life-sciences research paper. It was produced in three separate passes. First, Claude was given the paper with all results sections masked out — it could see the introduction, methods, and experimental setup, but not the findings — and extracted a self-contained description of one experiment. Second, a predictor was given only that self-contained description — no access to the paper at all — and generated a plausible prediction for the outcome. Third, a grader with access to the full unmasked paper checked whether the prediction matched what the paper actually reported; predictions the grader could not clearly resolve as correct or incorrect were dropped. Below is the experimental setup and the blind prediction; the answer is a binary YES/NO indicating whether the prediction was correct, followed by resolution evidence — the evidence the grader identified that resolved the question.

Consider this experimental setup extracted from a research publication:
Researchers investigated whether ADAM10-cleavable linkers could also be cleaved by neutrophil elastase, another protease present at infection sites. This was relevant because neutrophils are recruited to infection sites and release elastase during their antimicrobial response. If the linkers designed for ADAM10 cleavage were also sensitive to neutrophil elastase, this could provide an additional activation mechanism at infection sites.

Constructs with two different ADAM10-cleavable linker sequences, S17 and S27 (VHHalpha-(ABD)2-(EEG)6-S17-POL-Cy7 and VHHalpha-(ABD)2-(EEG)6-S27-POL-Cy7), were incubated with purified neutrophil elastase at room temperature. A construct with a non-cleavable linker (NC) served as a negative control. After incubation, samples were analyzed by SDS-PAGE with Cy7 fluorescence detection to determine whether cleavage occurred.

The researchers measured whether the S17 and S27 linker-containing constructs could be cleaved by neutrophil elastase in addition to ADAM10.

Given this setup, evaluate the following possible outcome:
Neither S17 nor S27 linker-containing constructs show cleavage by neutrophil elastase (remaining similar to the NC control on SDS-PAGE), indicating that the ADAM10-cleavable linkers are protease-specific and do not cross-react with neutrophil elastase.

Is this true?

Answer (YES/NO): NO